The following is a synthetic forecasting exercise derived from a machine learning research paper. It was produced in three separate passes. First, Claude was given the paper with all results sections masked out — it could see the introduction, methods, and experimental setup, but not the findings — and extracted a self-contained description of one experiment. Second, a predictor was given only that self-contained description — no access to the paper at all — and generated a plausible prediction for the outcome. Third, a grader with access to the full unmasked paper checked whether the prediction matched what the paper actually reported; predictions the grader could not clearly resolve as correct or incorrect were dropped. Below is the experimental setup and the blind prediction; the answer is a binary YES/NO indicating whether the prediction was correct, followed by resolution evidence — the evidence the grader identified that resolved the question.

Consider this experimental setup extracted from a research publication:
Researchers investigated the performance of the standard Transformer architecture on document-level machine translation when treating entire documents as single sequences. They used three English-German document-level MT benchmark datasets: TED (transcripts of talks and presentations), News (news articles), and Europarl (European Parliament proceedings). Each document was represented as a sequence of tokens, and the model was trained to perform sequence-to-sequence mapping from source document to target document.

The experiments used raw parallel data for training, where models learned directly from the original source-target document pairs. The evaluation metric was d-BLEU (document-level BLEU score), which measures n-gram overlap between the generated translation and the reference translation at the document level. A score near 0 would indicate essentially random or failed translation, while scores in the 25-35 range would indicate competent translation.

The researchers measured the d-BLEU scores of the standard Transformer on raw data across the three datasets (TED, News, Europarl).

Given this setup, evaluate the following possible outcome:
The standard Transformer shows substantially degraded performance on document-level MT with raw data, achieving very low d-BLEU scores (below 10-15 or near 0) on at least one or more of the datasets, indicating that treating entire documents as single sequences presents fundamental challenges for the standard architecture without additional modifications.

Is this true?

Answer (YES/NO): YES